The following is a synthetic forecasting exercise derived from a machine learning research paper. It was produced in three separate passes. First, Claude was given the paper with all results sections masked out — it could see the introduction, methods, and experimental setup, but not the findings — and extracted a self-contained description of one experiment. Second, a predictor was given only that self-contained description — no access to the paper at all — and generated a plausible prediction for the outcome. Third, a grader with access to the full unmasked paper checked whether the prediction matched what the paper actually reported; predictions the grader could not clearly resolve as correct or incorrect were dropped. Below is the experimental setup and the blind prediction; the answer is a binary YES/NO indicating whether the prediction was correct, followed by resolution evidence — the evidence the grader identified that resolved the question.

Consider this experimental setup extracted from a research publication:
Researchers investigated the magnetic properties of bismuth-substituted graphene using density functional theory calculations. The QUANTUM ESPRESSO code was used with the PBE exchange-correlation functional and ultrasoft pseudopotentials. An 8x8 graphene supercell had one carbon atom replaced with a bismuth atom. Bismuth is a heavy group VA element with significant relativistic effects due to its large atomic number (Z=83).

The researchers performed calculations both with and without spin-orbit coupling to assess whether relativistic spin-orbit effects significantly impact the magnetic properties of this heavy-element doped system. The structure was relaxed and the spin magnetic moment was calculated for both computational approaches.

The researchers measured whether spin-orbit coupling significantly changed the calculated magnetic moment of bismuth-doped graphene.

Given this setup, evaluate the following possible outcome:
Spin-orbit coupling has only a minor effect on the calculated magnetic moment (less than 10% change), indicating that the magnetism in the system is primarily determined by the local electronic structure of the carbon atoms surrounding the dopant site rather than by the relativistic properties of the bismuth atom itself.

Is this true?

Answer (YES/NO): YES